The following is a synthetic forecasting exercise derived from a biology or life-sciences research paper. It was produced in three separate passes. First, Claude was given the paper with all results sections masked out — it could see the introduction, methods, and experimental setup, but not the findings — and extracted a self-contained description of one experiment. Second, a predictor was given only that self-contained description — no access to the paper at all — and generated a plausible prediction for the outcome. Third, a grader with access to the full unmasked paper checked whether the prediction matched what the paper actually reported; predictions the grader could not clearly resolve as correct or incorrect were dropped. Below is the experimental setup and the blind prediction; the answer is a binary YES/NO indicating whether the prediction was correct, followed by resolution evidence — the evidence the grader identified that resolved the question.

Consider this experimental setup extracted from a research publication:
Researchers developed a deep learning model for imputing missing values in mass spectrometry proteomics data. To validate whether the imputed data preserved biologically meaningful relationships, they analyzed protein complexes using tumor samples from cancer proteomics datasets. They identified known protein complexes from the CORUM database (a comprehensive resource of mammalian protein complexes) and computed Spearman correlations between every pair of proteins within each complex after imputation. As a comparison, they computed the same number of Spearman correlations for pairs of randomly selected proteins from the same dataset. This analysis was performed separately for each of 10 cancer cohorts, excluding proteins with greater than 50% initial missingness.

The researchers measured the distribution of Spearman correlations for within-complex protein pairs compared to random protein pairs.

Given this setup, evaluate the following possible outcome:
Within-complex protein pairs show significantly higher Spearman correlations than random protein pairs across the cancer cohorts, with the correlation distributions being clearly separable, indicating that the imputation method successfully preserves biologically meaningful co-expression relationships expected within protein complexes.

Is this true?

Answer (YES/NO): YES